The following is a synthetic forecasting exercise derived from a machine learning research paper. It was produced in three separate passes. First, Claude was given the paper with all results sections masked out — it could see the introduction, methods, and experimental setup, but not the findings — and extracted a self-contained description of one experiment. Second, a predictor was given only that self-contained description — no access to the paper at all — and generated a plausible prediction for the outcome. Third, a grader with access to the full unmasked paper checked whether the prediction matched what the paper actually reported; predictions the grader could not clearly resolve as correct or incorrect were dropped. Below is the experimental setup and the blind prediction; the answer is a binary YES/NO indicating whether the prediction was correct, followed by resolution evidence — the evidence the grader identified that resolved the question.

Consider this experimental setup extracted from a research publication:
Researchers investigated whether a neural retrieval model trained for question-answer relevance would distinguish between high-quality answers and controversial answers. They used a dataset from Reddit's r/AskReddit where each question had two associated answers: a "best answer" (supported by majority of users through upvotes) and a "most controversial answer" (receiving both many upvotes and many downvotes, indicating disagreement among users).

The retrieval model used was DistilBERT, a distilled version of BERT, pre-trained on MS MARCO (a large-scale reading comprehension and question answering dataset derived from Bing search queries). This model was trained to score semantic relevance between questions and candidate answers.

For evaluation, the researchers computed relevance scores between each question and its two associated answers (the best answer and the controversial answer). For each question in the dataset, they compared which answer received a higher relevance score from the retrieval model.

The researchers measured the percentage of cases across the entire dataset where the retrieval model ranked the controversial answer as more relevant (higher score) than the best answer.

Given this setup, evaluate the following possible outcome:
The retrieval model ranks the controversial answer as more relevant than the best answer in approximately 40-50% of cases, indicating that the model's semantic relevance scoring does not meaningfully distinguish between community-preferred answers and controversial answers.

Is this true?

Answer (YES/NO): NO